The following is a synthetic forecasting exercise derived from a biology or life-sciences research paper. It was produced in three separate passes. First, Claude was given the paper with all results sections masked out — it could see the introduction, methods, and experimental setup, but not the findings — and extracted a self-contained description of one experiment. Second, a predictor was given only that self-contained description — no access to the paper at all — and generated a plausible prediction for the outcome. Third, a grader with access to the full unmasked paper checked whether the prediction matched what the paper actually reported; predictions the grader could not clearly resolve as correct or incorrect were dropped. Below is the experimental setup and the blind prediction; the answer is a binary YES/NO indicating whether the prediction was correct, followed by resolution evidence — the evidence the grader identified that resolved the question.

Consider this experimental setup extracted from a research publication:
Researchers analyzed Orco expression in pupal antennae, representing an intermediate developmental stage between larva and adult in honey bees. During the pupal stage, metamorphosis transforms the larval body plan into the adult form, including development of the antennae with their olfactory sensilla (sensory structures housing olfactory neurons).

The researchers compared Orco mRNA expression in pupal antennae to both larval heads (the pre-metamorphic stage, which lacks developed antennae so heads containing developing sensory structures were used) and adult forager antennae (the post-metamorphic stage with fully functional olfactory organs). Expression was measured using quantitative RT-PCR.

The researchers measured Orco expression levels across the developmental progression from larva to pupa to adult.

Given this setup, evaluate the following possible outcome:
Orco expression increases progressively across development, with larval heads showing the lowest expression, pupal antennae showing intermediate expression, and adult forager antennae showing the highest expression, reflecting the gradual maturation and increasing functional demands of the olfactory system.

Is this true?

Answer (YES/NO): YES